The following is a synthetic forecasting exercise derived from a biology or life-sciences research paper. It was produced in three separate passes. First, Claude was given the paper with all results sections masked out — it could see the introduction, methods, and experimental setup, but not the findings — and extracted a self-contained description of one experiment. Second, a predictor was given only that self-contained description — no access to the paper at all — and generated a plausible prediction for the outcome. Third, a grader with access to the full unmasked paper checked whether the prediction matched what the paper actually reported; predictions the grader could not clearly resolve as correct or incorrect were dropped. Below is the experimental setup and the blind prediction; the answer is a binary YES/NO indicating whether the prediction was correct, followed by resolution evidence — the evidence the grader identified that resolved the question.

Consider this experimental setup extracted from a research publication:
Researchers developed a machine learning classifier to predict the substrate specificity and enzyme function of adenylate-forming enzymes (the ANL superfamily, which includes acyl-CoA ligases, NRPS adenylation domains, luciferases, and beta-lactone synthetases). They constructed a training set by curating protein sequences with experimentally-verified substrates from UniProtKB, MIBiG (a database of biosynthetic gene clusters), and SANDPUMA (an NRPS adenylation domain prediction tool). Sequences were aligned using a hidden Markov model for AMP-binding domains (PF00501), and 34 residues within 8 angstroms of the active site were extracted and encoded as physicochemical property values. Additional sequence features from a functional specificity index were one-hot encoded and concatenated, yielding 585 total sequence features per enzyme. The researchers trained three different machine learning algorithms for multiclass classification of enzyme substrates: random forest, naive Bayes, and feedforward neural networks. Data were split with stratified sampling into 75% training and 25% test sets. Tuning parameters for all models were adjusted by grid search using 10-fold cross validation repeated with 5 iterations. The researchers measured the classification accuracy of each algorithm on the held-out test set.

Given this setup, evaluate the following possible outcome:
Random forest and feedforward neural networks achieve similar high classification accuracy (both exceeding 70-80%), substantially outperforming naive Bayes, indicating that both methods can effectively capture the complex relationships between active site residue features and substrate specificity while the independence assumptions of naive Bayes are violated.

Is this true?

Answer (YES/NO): NO